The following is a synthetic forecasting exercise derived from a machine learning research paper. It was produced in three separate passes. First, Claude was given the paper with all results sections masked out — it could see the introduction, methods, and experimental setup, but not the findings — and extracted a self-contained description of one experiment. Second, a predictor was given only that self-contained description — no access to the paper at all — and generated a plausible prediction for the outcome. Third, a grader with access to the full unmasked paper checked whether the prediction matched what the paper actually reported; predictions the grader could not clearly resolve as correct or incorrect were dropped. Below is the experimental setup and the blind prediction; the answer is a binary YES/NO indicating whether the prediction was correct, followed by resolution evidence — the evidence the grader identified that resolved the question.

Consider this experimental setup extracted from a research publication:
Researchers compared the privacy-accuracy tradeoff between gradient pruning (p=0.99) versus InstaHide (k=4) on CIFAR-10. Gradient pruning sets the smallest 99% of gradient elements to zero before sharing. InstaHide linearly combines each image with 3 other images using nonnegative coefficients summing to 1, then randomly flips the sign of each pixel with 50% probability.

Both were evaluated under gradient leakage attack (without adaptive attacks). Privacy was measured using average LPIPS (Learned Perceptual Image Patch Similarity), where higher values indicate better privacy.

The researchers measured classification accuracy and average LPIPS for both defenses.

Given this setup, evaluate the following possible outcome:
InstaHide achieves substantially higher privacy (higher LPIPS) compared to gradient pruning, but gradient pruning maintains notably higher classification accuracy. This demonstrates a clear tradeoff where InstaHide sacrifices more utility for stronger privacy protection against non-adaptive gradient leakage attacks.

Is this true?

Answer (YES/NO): NO